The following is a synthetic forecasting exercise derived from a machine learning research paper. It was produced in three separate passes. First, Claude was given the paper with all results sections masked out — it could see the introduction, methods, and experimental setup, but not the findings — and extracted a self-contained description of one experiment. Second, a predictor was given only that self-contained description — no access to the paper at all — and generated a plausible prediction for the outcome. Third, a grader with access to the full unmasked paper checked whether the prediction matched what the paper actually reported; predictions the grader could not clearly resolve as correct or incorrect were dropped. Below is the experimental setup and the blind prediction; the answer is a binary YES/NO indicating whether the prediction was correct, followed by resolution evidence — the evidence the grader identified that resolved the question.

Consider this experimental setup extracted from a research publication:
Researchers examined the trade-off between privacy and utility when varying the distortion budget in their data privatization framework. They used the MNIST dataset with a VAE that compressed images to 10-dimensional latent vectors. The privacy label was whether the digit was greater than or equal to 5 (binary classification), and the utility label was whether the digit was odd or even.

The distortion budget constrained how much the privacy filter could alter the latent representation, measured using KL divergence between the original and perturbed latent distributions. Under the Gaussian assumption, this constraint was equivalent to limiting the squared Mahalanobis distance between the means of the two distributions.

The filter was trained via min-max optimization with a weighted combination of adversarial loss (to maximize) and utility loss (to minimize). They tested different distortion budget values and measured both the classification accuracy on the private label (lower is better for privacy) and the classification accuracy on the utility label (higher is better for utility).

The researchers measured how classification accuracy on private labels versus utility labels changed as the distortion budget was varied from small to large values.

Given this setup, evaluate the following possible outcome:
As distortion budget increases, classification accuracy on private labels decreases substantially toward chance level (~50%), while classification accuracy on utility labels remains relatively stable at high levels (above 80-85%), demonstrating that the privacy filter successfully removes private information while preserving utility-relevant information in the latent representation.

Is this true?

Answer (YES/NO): NO